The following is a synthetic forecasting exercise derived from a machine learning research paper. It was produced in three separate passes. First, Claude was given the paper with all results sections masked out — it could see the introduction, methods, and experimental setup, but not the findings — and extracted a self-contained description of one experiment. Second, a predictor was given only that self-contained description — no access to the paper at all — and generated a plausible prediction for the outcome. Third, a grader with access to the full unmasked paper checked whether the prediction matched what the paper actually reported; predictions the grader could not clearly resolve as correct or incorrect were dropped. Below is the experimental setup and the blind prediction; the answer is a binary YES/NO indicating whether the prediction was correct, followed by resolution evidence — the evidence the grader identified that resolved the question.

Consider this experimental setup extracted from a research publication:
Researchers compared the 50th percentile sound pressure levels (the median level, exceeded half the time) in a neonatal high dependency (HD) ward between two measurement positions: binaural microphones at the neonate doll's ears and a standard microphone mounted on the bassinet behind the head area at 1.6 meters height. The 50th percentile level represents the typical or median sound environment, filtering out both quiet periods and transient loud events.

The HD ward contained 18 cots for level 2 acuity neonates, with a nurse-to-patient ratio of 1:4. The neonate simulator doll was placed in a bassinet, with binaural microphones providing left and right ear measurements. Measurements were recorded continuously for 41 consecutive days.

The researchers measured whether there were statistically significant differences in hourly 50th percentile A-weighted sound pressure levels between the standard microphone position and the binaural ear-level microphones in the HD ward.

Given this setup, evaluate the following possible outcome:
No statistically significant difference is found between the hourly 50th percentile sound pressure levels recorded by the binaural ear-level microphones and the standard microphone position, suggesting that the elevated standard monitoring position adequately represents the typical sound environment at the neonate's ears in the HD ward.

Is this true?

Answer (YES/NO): NO